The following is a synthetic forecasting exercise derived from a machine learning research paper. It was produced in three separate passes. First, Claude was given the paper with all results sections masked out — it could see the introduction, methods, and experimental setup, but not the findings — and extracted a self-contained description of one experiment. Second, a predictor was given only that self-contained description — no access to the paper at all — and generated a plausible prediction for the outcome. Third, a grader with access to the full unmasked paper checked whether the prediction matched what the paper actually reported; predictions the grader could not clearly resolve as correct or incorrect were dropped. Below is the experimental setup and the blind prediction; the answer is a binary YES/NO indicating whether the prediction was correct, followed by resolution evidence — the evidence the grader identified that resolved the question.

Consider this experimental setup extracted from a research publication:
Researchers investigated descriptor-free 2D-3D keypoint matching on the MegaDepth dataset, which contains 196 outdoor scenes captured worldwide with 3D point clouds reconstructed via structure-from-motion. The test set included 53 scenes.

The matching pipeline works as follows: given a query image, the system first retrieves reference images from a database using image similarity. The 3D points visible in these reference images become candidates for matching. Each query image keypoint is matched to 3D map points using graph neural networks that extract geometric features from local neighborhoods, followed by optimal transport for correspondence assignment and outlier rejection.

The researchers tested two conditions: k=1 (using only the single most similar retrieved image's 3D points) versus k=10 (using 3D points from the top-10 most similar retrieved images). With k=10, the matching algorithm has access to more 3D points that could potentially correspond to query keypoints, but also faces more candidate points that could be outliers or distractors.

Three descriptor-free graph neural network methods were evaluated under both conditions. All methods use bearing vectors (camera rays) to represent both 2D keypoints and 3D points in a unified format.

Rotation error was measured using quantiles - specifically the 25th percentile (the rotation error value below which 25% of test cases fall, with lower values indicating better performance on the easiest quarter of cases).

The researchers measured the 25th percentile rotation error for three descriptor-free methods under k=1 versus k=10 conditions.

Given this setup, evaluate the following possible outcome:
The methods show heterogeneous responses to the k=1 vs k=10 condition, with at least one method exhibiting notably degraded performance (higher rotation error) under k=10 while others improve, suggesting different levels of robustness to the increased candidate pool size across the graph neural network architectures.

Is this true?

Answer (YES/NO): NO